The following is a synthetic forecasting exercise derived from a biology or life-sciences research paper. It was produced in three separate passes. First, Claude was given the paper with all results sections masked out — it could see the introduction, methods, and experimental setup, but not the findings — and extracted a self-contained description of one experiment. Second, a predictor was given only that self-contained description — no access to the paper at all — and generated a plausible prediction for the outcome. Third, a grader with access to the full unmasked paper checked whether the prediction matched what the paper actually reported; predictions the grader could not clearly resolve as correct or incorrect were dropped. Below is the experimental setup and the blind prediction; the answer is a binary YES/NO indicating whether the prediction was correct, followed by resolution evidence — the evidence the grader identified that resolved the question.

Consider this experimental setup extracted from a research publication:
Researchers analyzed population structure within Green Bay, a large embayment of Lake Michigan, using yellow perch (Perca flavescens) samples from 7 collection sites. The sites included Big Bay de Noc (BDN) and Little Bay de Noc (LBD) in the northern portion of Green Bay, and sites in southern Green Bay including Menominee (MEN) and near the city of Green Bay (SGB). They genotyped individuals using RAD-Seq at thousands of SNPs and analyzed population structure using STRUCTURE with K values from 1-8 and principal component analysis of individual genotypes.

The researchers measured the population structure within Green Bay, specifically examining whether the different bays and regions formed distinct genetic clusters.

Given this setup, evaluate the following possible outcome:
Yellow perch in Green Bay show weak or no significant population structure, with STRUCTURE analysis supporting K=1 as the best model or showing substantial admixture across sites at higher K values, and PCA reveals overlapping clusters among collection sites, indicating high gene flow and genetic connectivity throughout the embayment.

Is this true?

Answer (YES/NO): NO